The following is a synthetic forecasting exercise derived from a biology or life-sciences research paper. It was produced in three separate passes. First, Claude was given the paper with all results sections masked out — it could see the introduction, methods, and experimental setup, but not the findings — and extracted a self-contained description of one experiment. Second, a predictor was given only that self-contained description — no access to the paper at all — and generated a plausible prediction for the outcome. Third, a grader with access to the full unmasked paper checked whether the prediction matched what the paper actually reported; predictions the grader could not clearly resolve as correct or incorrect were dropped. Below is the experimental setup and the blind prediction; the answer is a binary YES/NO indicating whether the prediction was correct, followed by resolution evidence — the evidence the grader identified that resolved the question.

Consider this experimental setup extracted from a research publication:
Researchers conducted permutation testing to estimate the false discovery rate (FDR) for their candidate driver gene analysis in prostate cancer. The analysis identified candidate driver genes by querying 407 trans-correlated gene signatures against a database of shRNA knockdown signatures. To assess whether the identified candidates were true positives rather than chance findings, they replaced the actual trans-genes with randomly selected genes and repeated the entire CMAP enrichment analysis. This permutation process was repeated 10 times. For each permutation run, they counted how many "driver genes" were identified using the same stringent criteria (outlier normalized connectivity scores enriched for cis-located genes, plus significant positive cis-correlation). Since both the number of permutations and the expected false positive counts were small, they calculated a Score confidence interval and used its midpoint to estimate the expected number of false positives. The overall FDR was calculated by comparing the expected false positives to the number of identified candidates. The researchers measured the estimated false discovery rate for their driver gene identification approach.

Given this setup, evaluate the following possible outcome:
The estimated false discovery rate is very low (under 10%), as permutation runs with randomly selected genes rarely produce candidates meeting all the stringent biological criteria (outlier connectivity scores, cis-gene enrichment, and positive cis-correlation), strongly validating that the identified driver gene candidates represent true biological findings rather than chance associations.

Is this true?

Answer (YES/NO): NO